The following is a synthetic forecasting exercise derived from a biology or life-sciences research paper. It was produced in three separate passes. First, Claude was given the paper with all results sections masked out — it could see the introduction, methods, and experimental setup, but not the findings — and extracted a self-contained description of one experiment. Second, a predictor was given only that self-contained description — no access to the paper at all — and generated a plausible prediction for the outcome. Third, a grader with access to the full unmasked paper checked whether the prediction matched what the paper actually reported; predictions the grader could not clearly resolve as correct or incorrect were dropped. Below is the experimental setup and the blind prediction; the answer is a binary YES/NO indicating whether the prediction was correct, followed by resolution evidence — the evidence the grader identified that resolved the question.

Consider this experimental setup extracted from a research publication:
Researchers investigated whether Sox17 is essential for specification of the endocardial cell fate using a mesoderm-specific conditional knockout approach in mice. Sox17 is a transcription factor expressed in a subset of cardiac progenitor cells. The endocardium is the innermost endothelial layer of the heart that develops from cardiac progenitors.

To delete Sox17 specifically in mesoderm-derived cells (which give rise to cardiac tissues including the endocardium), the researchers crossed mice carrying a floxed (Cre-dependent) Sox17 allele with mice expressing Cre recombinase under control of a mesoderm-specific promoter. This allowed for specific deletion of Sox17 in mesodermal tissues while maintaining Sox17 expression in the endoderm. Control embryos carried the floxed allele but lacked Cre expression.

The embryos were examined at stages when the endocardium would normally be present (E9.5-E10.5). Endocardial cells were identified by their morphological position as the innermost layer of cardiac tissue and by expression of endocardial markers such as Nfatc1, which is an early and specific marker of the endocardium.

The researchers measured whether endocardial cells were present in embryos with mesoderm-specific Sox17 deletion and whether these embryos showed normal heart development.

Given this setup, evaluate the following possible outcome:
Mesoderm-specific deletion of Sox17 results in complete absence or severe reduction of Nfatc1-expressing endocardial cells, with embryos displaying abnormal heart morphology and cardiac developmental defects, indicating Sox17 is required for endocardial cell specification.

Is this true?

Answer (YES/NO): NO